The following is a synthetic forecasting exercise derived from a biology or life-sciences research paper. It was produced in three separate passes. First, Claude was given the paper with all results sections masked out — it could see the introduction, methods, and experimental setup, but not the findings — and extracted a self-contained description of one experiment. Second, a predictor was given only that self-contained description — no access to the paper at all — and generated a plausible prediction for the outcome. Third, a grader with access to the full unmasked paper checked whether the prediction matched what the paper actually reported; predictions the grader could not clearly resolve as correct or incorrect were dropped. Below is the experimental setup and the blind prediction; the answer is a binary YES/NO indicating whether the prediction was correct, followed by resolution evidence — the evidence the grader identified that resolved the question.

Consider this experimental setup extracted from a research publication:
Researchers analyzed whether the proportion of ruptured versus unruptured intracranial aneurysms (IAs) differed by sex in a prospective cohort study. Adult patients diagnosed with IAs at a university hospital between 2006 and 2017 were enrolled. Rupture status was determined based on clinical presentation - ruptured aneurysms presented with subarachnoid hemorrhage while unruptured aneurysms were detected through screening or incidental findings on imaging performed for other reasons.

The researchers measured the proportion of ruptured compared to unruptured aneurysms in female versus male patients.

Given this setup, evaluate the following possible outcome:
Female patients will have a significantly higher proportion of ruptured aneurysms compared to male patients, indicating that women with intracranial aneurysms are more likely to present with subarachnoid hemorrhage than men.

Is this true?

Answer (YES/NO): NO